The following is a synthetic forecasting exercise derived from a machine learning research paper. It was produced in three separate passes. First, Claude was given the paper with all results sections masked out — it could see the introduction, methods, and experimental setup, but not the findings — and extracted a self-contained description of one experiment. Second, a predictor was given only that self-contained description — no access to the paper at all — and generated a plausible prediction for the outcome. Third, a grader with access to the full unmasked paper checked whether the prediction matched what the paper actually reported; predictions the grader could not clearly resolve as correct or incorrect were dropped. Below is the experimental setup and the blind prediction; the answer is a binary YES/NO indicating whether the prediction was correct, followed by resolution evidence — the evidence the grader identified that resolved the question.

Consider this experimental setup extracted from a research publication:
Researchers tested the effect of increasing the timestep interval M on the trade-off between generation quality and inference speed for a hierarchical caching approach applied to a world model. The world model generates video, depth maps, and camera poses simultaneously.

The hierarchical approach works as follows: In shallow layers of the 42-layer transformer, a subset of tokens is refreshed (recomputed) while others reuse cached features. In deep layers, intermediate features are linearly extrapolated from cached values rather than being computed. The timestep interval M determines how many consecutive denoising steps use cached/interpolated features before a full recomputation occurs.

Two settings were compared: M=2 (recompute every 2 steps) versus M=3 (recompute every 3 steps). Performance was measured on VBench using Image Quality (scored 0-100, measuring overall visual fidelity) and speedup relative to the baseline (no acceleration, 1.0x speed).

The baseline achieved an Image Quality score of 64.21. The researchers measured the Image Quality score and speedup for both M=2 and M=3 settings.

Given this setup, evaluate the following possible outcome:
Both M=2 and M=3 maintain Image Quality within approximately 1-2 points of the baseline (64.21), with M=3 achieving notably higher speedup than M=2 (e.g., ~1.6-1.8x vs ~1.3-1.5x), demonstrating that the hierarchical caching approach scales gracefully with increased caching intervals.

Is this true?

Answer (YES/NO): NO